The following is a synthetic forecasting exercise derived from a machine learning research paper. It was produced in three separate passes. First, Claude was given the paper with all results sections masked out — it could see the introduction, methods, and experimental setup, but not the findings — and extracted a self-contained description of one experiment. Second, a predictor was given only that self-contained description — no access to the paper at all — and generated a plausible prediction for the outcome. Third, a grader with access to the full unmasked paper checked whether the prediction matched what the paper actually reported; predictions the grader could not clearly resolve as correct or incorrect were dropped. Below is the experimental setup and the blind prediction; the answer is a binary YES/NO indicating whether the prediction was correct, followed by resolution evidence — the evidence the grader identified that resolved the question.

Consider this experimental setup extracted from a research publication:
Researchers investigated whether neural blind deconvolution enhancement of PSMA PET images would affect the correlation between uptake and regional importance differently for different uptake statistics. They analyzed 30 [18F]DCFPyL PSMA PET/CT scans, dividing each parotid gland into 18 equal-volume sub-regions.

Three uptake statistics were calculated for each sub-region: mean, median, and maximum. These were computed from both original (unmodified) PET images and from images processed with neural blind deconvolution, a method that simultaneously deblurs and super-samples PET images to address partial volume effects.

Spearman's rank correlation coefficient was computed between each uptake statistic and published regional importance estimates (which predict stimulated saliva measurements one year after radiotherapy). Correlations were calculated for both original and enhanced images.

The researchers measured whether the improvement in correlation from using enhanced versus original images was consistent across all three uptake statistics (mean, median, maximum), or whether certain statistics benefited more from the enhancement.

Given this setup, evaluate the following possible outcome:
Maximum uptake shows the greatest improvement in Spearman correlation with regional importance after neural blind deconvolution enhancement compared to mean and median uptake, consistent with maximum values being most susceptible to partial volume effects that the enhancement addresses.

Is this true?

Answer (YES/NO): NO